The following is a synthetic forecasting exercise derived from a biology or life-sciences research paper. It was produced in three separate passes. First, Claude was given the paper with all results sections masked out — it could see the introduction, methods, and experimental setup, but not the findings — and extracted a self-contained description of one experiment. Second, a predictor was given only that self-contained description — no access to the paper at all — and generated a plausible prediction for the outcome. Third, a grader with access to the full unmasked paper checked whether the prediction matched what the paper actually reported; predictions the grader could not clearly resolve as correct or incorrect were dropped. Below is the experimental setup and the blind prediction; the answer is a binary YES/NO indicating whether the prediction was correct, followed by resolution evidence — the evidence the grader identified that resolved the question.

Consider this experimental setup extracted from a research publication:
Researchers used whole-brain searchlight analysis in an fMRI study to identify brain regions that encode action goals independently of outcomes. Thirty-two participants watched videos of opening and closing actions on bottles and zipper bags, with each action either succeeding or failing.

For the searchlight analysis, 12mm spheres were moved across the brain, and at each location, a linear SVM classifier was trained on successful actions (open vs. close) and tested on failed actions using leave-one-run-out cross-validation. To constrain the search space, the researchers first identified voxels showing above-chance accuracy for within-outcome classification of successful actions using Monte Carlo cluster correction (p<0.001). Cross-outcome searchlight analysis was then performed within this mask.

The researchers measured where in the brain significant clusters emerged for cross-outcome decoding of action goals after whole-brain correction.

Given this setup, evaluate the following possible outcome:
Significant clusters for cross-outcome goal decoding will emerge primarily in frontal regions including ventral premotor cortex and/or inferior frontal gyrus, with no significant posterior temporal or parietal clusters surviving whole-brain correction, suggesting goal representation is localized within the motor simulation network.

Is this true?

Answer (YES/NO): NO